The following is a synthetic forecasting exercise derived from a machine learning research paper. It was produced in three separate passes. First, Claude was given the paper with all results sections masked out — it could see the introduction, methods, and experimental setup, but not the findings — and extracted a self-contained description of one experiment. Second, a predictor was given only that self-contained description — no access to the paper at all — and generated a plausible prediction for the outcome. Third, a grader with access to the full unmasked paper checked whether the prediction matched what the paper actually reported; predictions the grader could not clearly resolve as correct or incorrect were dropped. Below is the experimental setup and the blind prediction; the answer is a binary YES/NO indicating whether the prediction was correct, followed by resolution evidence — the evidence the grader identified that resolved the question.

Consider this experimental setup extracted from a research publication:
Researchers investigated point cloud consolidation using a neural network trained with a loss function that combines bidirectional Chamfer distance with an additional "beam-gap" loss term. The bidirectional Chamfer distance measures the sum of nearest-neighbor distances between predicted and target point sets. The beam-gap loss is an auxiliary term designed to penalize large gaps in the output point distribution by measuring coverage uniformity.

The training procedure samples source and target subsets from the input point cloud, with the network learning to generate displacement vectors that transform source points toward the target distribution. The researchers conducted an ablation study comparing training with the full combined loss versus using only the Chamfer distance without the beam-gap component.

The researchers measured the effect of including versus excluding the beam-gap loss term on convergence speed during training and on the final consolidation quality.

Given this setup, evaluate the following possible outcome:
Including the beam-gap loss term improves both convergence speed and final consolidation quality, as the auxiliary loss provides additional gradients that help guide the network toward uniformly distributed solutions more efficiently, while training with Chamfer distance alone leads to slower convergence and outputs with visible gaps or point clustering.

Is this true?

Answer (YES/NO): YES